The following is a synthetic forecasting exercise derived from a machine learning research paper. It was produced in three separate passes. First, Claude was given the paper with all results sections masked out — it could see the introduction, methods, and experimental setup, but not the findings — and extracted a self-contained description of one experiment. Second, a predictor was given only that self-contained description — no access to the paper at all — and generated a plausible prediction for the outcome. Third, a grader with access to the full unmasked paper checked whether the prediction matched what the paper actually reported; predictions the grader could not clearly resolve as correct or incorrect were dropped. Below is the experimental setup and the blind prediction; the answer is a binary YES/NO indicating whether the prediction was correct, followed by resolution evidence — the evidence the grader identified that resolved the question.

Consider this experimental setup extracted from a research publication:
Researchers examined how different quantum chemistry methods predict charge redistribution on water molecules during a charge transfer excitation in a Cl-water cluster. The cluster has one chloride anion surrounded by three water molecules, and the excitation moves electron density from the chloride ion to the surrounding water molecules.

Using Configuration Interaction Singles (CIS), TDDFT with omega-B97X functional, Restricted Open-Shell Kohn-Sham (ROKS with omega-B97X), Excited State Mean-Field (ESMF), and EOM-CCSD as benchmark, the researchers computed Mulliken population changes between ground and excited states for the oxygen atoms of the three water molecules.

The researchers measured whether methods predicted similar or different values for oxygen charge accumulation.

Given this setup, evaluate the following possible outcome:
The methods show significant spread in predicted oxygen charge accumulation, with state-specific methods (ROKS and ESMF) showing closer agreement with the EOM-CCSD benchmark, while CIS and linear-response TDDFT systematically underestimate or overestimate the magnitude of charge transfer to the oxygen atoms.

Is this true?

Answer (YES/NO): YES